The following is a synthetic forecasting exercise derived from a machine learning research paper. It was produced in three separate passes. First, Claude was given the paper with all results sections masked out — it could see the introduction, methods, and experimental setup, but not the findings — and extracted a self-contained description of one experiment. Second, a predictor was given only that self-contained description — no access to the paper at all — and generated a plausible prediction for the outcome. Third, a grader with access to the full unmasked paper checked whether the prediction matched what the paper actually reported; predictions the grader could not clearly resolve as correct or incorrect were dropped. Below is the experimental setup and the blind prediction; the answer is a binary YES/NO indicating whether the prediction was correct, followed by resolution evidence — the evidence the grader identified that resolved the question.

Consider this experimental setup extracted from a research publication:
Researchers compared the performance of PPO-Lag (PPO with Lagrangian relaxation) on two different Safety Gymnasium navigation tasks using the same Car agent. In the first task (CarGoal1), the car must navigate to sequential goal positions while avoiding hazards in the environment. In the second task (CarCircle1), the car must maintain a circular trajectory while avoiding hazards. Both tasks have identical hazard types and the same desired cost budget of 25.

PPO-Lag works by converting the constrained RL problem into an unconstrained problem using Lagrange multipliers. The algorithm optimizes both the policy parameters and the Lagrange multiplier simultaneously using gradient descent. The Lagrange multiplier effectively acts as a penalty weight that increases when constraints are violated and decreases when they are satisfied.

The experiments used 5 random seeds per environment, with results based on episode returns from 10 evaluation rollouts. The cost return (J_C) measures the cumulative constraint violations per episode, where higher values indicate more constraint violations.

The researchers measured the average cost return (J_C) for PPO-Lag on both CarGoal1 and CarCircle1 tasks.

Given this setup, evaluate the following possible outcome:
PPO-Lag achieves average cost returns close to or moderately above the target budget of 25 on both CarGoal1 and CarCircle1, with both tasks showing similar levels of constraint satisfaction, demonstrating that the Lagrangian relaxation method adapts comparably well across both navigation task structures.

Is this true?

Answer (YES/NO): NO